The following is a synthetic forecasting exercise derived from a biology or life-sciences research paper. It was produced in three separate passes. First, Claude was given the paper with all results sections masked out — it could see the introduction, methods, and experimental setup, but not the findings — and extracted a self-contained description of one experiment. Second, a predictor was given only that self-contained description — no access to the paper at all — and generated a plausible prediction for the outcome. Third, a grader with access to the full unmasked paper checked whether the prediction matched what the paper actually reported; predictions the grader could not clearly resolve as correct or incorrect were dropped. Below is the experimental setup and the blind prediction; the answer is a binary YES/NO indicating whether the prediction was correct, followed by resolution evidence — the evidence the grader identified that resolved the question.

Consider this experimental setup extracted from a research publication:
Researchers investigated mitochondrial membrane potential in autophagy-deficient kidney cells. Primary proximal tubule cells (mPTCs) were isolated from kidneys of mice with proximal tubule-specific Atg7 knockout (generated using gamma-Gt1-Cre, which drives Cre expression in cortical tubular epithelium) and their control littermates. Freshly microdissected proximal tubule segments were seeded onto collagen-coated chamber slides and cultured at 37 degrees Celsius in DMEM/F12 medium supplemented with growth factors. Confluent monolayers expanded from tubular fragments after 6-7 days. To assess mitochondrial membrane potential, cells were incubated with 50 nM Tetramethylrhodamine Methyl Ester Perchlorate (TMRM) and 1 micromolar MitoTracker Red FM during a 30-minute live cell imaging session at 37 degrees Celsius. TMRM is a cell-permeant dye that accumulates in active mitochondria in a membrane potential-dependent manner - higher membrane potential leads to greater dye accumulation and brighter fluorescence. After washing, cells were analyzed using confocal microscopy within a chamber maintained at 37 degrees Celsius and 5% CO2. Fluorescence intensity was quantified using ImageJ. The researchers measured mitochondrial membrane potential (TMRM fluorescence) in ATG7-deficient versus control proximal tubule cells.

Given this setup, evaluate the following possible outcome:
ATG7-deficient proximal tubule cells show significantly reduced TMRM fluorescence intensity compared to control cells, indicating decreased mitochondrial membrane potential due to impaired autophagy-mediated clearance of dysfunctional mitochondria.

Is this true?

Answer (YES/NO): YES